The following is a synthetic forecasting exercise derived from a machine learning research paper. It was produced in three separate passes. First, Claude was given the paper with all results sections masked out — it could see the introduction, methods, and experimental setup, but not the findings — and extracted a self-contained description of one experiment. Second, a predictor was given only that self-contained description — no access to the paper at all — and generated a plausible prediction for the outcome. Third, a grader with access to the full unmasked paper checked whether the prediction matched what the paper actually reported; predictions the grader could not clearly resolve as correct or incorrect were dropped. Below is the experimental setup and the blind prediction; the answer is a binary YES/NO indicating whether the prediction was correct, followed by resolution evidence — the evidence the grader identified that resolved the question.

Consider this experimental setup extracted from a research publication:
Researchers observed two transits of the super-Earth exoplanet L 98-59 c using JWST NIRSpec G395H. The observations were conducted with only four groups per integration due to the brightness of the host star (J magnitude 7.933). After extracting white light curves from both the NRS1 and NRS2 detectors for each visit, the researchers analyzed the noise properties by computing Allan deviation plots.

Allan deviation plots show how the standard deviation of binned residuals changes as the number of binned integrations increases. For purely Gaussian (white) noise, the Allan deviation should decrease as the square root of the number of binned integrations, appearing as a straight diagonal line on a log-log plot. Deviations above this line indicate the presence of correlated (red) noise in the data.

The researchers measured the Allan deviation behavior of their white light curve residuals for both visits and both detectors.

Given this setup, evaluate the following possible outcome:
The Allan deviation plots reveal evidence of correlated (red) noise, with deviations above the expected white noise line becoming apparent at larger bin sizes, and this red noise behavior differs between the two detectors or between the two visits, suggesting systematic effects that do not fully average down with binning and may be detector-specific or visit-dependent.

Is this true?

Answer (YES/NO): YES